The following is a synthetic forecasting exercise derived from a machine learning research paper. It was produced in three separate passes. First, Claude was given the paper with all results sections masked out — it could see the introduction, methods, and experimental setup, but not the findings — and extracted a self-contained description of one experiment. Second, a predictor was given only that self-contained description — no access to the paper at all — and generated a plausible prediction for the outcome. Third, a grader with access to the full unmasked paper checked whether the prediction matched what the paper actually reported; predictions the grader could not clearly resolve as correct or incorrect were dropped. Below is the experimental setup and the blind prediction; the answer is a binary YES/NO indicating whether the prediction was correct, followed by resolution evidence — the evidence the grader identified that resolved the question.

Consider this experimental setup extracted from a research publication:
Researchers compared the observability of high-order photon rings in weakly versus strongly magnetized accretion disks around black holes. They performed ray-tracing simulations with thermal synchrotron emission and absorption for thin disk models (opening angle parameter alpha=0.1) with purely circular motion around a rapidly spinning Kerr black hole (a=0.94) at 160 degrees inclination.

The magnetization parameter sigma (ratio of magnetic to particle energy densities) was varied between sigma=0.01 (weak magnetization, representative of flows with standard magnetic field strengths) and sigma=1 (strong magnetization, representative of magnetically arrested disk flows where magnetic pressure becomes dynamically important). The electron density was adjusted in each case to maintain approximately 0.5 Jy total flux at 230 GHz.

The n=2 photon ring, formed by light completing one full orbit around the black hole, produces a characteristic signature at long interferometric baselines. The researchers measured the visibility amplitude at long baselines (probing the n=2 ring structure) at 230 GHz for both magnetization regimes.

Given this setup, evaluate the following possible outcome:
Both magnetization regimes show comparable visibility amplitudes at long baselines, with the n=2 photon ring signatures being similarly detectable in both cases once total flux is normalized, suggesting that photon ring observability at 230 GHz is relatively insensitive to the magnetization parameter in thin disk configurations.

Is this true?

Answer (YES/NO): NO